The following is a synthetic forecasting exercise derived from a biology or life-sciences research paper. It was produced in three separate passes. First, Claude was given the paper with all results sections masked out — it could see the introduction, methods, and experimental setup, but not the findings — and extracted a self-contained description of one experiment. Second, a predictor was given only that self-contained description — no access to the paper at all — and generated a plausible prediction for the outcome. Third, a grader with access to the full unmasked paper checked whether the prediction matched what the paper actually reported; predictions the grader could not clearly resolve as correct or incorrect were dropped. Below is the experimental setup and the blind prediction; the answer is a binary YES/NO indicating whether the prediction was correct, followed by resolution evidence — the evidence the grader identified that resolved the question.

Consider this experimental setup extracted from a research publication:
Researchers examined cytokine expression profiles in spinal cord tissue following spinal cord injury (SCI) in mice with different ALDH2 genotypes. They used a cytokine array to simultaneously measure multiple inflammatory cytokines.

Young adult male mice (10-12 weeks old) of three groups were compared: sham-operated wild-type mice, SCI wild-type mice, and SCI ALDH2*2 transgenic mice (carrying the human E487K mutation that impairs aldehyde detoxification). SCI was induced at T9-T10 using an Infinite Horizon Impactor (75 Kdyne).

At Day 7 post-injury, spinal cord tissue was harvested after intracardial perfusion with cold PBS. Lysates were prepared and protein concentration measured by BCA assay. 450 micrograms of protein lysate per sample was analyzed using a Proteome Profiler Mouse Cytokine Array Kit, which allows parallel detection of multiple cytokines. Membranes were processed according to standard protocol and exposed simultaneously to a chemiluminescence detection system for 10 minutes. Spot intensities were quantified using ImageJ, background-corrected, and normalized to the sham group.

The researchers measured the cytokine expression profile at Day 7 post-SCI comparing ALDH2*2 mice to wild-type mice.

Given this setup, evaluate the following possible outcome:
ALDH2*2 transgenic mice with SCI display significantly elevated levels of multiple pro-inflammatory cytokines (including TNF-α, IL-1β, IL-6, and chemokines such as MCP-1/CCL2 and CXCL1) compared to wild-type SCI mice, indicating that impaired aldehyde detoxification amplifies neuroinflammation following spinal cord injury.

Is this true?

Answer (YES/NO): NO